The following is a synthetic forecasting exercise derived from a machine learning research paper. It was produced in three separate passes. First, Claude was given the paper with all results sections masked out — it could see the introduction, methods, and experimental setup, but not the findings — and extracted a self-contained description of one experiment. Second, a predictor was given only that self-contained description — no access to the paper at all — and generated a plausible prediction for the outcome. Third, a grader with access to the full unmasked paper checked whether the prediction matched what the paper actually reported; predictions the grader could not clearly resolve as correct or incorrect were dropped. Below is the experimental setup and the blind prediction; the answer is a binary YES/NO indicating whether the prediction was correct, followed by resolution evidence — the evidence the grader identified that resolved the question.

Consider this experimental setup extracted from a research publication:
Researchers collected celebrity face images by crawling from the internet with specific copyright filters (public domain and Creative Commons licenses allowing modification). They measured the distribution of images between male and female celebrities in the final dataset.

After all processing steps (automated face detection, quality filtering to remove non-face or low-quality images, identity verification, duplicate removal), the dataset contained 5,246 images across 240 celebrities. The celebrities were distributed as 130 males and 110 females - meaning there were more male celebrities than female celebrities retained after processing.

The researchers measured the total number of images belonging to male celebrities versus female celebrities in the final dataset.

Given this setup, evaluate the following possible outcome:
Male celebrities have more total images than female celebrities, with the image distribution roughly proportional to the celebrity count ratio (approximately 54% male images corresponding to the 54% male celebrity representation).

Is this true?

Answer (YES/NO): NO